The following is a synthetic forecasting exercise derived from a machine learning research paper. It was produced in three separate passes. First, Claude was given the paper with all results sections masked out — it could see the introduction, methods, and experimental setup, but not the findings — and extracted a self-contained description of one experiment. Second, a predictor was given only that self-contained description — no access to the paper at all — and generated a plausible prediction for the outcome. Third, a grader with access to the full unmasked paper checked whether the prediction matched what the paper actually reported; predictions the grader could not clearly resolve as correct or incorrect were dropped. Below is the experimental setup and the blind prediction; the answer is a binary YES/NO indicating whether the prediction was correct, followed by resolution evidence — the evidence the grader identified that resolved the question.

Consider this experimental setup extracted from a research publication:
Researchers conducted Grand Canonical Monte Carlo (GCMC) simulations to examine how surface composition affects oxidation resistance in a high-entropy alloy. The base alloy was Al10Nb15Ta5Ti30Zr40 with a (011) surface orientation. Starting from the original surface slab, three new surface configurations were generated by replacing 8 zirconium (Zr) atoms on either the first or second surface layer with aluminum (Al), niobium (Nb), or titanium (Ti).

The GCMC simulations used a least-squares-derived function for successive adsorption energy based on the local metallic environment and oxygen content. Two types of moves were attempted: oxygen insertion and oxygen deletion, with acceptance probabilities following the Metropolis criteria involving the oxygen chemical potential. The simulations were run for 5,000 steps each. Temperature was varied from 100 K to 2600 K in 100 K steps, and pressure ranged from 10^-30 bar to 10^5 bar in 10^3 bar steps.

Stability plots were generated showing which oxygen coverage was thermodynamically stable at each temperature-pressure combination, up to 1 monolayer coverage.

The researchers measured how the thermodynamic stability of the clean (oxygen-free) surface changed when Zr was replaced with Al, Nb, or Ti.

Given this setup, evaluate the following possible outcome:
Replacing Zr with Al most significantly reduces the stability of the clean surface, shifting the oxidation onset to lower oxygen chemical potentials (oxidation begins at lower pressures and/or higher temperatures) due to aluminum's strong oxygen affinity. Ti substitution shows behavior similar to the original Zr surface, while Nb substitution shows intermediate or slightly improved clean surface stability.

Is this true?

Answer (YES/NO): NO